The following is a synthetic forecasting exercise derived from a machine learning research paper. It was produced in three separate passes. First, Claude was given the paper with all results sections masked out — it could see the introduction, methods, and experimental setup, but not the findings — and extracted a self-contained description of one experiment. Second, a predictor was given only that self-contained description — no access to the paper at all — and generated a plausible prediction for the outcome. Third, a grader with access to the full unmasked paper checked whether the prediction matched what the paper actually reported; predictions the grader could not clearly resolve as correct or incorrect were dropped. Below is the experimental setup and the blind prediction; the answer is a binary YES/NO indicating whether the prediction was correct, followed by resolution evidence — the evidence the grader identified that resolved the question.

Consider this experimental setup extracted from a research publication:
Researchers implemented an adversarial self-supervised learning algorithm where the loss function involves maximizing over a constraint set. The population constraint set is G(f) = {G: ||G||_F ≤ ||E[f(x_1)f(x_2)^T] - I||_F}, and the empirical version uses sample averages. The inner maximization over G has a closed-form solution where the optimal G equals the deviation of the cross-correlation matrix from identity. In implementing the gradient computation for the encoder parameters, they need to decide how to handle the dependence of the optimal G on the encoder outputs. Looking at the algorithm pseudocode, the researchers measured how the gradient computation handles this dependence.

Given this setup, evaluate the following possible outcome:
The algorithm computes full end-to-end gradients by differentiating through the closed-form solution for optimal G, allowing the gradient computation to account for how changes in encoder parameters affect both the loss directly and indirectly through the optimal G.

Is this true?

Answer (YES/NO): NO